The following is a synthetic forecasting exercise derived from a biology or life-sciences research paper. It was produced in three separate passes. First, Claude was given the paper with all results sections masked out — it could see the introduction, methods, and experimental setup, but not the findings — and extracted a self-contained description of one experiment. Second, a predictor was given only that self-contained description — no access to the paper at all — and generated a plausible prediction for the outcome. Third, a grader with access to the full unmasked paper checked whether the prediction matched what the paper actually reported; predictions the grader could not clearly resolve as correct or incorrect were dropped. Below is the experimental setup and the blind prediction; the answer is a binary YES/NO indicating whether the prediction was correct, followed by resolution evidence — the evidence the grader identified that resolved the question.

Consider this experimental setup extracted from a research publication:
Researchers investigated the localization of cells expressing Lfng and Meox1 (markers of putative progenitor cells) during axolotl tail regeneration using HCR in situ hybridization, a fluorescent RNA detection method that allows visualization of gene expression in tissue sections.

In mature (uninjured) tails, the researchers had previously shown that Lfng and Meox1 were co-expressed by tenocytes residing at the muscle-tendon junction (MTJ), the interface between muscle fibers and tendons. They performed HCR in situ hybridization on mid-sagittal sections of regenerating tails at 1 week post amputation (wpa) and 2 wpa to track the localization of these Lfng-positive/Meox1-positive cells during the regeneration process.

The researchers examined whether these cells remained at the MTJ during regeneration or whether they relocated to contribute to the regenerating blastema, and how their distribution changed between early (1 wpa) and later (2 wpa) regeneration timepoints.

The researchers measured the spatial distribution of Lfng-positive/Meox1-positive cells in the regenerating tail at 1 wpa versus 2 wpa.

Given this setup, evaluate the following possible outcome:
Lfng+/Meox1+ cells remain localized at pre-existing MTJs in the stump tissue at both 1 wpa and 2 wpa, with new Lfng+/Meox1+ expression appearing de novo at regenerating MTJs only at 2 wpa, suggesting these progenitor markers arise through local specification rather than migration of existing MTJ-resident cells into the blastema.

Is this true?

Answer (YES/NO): NO